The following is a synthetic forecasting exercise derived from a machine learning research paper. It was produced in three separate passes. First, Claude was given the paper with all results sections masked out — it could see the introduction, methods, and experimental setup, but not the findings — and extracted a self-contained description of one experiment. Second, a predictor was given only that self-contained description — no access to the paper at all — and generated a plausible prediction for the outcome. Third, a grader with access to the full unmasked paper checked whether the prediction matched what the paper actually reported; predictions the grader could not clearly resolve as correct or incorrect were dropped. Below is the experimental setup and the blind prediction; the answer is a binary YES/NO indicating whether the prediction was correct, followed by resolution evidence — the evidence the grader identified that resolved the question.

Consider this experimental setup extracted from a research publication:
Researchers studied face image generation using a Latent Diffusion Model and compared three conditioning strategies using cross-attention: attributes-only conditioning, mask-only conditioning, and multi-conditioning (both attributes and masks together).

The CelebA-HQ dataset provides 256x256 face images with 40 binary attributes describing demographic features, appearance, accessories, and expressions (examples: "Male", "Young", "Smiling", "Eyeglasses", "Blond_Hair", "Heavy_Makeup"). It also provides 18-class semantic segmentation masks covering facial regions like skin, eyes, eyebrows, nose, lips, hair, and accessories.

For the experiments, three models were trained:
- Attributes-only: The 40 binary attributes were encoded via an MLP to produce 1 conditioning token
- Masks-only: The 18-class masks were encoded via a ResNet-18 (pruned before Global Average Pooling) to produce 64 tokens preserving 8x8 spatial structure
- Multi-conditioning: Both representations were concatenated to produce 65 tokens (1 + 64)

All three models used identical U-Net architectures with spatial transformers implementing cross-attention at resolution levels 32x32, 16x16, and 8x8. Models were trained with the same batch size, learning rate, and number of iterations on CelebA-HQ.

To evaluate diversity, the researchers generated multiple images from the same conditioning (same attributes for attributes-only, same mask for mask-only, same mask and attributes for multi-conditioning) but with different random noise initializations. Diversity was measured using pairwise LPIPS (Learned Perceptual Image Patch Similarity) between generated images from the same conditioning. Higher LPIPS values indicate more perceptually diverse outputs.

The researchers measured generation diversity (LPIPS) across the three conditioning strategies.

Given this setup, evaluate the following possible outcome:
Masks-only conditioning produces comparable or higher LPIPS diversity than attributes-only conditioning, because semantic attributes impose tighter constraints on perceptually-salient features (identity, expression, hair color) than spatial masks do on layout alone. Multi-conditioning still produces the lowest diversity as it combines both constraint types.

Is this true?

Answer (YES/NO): NO